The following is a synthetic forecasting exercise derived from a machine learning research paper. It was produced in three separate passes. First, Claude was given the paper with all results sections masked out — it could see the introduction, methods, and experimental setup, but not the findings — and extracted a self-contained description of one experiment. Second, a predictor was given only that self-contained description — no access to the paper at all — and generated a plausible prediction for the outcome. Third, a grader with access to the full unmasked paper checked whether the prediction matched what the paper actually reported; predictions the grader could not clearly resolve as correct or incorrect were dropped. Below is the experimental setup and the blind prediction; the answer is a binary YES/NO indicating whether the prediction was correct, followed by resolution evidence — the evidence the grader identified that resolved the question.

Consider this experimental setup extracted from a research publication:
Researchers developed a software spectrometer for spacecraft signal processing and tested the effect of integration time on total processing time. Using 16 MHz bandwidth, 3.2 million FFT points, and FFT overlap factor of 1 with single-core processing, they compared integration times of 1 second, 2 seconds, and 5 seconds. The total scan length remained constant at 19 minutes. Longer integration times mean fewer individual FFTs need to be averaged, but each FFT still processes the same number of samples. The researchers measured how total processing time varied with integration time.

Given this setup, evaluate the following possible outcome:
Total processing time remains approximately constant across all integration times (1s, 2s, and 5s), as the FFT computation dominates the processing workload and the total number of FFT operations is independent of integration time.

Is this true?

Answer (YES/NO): YES